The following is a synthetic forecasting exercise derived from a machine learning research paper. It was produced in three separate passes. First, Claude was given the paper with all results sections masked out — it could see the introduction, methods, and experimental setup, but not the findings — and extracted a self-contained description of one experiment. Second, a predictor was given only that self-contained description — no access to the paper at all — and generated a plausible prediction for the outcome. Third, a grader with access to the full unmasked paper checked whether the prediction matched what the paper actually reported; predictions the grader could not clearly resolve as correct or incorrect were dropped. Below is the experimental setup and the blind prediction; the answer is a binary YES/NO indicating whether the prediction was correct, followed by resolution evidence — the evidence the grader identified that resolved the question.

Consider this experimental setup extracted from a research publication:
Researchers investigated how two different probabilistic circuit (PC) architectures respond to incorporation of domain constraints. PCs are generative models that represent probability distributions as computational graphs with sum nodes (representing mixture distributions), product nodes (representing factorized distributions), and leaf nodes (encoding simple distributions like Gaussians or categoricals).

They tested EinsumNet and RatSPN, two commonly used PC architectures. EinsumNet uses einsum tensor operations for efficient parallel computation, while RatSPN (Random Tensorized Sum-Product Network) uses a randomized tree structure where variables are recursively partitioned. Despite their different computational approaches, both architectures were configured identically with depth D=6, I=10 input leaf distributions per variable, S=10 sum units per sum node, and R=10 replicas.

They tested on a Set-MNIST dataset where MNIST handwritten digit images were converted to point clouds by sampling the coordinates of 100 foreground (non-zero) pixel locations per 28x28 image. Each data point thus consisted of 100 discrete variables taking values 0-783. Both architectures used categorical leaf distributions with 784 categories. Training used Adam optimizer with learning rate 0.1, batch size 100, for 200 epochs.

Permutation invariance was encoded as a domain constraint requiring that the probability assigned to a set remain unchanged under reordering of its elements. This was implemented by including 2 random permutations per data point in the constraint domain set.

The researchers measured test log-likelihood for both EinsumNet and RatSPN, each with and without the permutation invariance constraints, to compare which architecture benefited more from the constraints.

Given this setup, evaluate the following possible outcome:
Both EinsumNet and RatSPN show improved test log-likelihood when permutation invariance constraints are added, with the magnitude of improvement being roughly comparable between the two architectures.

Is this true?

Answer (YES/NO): YES